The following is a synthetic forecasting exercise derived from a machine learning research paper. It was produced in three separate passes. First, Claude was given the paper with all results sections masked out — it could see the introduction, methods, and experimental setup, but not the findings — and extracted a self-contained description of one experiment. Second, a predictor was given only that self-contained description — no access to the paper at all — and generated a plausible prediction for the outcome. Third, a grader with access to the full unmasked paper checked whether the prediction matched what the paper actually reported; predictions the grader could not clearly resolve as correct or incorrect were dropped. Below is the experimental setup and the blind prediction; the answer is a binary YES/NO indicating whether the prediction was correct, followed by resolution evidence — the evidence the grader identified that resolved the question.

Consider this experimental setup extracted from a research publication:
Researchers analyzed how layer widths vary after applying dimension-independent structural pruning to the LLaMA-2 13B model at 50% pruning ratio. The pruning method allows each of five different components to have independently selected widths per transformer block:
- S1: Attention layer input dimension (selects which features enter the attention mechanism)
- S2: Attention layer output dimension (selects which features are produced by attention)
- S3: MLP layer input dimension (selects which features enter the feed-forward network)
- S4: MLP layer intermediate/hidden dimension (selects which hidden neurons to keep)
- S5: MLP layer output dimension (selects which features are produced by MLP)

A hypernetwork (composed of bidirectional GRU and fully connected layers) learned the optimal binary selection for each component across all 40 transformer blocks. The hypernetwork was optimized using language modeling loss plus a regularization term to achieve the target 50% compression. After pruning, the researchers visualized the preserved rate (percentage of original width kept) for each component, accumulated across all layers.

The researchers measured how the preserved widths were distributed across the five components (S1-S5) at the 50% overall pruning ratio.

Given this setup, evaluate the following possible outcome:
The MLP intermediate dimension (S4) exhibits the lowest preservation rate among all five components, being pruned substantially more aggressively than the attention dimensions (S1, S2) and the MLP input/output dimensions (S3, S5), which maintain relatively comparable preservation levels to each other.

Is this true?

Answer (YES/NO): NO